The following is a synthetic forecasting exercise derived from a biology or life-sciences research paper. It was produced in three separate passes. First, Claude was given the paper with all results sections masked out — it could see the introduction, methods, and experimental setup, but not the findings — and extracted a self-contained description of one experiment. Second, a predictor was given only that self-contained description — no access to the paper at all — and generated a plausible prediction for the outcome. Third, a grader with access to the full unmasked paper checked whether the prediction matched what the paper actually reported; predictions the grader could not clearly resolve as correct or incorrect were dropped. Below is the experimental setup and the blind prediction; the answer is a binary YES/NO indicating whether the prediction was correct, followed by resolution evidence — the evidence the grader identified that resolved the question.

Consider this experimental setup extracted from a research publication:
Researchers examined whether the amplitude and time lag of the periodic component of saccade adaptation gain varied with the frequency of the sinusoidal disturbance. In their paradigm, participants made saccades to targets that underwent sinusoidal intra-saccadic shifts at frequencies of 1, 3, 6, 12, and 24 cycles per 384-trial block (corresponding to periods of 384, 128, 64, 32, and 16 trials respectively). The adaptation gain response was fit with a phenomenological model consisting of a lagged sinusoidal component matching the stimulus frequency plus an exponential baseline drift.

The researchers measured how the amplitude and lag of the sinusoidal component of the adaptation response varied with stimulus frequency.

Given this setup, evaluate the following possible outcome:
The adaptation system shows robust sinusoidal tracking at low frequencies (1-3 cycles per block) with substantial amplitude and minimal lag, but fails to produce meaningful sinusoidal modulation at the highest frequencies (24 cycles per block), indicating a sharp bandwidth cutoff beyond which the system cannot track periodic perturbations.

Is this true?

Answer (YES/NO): NO